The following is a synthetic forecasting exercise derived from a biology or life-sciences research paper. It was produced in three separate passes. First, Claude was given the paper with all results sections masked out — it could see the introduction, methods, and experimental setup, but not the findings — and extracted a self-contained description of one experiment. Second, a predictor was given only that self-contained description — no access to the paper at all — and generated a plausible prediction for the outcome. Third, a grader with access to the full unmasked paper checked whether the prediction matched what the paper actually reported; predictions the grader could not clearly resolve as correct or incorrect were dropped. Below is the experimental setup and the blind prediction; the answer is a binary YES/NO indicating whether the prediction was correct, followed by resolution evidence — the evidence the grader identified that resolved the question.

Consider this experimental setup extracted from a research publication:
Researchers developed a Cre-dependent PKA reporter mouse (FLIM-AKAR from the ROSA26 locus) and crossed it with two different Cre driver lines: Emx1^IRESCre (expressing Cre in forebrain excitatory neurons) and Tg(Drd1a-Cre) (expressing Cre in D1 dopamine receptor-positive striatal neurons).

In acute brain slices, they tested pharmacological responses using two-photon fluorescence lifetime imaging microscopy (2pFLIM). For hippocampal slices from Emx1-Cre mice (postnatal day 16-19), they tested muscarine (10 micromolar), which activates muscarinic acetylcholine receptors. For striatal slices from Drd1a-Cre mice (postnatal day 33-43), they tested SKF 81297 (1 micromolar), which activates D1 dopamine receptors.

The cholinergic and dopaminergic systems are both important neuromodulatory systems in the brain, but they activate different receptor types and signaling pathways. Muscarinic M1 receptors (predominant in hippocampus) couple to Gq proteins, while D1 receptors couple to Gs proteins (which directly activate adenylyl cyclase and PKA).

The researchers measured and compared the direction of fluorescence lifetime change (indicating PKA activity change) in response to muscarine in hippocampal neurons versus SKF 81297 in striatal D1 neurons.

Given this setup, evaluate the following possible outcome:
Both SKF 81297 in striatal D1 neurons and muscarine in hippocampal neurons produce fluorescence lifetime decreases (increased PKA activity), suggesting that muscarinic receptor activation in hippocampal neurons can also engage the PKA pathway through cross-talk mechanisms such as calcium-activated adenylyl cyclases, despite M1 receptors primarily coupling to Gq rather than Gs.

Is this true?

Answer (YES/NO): YES